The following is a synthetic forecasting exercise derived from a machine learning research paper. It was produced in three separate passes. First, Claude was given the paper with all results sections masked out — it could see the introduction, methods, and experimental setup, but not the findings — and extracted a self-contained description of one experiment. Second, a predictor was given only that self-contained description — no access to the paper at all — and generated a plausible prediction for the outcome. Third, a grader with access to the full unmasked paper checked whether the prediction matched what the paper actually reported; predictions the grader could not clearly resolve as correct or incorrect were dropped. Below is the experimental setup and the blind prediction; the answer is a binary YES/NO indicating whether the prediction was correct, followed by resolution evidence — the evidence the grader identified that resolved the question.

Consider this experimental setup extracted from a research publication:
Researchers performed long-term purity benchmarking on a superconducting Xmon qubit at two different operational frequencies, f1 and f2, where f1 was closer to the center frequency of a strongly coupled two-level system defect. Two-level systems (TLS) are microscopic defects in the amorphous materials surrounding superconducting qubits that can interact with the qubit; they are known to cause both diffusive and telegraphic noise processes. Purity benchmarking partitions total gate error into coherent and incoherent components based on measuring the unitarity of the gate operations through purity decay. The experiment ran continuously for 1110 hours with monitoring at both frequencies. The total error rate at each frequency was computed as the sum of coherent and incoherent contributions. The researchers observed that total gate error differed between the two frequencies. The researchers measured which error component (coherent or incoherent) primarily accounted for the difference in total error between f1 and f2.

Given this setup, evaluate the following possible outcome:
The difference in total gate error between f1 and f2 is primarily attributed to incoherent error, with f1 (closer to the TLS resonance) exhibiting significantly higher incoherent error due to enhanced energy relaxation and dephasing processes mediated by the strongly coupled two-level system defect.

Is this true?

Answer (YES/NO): NO